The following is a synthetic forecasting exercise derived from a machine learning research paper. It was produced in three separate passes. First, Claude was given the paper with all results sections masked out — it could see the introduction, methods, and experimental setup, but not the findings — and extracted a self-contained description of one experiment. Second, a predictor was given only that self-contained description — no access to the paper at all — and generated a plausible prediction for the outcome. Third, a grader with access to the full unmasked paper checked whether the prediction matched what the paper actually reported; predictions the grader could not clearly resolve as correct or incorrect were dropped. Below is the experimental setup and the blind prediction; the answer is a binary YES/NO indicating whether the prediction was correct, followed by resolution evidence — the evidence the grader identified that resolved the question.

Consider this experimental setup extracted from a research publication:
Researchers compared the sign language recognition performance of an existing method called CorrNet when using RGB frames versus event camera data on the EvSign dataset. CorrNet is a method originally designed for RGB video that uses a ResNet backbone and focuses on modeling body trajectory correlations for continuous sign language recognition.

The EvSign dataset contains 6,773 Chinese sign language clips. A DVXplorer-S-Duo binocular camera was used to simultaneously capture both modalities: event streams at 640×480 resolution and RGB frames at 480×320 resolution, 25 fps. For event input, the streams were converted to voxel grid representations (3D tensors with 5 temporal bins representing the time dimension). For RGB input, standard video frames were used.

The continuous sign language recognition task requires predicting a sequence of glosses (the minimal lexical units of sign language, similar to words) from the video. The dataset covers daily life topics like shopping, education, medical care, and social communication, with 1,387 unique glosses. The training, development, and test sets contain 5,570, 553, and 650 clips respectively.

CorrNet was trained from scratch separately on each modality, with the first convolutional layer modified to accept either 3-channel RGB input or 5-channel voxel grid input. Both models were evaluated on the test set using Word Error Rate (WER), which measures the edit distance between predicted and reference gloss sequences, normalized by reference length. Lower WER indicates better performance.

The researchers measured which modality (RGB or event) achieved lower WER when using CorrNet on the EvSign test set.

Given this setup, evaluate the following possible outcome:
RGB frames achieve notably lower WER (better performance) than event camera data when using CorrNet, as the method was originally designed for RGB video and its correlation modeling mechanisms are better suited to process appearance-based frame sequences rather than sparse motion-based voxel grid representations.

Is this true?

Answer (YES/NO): NO